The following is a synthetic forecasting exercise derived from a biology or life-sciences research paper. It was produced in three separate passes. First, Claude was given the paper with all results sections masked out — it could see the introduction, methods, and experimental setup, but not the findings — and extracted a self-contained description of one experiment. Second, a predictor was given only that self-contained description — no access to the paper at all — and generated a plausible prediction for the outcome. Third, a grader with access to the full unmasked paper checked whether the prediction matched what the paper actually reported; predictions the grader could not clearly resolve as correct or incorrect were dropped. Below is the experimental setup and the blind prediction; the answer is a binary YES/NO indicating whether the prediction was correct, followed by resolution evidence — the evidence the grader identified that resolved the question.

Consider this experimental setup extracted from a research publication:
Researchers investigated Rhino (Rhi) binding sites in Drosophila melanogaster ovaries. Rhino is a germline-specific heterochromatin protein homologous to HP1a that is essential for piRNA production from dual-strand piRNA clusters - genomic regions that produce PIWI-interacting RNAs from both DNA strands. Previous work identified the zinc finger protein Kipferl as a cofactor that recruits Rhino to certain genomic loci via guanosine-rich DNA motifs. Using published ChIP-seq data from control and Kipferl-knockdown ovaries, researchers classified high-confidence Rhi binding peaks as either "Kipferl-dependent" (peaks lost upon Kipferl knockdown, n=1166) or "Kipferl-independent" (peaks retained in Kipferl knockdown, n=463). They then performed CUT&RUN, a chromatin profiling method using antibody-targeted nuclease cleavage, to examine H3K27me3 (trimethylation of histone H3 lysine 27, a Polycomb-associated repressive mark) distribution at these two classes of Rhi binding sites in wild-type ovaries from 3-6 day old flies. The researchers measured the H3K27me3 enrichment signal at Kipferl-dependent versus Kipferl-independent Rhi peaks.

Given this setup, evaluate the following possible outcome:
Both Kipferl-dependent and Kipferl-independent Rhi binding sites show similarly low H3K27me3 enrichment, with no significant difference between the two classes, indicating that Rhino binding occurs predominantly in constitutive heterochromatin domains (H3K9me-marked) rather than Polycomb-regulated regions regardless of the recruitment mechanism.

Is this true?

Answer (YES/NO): NO